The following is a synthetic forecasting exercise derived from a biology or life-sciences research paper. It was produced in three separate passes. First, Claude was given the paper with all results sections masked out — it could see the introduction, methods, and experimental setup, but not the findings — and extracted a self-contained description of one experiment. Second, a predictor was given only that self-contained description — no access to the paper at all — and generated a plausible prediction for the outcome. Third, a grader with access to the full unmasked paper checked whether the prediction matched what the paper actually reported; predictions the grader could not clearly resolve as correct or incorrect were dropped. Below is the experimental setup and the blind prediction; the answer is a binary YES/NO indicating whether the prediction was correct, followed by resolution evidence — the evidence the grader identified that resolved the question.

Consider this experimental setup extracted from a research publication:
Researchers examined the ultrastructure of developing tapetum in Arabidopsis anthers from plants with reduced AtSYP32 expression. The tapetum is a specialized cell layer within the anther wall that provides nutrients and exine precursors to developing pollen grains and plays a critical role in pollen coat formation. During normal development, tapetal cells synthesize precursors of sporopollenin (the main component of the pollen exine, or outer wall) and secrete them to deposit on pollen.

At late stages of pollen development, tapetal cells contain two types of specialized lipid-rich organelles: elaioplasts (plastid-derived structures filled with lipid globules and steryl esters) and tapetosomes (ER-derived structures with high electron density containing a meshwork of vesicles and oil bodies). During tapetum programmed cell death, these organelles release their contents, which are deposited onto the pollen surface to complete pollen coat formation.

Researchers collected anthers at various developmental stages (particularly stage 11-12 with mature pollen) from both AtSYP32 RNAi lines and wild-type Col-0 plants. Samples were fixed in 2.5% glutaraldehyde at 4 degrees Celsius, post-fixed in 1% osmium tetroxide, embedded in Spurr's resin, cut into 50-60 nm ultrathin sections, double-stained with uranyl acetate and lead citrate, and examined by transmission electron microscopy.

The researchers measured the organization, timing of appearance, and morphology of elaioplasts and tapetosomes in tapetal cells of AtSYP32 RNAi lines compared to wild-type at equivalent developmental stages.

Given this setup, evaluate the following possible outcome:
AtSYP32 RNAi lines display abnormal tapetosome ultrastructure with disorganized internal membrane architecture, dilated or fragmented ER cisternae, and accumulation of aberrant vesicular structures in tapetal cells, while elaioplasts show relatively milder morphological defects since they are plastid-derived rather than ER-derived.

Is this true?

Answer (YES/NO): NO